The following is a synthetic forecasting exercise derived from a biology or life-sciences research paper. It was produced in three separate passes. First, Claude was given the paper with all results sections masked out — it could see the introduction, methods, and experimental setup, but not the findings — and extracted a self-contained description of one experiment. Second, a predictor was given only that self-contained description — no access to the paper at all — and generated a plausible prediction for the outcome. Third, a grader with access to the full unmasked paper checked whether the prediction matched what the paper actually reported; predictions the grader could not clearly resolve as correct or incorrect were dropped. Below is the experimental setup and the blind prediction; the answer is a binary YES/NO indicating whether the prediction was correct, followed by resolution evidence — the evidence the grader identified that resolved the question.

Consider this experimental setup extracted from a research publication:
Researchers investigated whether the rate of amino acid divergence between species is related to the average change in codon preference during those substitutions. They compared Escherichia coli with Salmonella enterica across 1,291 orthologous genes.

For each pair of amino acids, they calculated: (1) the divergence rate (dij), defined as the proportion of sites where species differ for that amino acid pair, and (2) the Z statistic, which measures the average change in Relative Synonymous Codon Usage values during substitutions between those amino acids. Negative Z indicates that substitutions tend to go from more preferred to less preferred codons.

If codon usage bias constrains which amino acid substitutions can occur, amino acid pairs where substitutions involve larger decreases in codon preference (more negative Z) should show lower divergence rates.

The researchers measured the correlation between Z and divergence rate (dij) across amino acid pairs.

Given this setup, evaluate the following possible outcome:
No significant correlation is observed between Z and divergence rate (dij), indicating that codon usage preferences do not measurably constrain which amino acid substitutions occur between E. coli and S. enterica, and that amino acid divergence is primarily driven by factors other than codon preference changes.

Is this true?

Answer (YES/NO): YES